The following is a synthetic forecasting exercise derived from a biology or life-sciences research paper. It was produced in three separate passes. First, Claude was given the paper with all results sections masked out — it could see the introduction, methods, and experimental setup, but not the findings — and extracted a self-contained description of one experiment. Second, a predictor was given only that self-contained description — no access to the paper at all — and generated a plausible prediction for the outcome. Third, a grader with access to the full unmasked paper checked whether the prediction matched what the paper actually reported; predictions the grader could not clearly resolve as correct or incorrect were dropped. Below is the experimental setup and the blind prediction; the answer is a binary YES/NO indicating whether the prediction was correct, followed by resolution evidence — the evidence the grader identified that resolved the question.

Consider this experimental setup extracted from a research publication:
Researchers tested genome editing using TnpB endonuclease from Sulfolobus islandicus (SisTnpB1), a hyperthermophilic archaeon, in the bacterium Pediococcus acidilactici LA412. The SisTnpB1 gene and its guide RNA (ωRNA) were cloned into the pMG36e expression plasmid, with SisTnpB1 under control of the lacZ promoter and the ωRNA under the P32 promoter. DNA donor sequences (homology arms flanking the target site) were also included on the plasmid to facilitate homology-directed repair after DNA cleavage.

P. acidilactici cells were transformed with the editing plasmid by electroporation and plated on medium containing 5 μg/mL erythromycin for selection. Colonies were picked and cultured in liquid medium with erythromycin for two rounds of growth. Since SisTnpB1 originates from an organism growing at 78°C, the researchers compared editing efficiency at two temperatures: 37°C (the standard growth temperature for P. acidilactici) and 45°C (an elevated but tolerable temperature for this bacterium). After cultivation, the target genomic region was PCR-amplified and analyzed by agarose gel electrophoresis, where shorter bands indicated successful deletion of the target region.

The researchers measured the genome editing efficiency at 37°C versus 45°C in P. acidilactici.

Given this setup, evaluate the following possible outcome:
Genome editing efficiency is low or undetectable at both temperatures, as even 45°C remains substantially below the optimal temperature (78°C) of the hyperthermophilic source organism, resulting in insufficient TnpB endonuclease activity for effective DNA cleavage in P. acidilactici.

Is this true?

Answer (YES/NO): NO